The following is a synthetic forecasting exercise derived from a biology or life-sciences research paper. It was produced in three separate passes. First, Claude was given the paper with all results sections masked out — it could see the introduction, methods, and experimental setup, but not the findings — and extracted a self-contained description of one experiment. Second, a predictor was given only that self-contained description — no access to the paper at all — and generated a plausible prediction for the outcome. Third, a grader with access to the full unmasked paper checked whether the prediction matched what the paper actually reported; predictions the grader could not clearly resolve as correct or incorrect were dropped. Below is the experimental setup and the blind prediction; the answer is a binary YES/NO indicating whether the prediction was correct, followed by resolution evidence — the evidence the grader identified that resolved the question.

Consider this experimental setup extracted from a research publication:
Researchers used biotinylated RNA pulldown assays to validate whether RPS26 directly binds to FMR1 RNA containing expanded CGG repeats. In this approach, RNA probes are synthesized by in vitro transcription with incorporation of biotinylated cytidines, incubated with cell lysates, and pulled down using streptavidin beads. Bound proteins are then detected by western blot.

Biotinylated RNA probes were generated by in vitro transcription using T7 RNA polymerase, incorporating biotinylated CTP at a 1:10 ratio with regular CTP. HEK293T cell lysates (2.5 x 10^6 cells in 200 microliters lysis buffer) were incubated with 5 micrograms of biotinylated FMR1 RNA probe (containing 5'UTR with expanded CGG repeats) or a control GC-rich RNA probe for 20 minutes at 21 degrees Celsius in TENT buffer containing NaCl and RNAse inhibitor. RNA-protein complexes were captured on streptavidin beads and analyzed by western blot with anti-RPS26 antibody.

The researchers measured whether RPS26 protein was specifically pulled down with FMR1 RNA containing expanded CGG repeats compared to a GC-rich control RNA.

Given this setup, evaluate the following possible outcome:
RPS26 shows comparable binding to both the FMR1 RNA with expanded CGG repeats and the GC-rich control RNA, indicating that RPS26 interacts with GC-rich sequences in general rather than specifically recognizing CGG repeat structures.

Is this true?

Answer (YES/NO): NO